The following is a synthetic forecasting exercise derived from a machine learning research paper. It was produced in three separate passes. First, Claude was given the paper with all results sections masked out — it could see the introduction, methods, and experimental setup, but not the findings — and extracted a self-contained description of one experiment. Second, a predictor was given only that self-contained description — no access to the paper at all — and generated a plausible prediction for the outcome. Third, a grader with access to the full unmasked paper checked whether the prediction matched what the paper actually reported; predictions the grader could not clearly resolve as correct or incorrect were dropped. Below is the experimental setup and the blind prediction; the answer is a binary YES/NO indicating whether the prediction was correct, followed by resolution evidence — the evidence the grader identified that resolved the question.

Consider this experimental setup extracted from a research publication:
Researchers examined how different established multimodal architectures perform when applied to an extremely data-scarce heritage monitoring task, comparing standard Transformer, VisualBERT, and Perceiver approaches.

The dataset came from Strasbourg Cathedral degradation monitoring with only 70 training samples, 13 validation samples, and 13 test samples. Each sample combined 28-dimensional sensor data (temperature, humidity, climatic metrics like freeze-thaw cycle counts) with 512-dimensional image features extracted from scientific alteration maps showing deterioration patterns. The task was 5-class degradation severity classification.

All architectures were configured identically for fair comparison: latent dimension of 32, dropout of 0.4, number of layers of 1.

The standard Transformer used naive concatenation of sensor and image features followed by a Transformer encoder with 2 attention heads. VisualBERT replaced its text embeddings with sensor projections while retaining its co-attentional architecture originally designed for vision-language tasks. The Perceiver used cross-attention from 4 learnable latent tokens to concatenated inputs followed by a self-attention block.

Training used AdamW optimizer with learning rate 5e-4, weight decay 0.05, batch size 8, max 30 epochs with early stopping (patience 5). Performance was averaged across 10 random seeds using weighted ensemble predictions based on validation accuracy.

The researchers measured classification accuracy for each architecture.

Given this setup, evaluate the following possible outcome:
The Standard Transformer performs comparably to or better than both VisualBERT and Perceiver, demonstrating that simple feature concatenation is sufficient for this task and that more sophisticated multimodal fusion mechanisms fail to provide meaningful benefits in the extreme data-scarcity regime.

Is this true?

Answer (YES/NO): NO